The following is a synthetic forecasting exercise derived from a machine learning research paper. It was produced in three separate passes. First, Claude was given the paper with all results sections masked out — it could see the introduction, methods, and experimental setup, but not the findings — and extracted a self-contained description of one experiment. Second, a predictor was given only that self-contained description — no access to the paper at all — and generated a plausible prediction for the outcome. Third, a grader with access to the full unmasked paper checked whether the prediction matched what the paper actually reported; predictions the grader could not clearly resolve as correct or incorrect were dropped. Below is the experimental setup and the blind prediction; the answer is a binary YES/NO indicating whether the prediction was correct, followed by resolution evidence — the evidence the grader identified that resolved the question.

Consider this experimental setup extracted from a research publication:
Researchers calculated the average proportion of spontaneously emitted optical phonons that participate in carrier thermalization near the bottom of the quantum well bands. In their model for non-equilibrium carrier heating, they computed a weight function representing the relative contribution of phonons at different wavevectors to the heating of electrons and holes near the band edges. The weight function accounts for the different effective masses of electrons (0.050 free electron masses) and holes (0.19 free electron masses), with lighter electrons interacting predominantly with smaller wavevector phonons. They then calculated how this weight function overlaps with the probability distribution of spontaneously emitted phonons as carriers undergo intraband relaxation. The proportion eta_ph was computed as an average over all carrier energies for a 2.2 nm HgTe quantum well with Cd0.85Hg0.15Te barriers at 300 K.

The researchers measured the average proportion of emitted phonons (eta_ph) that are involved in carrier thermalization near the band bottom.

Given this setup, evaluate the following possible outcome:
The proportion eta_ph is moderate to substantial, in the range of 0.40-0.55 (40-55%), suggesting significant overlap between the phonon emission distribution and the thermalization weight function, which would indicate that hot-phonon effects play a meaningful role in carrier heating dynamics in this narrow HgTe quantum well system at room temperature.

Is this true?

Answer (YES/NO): NO